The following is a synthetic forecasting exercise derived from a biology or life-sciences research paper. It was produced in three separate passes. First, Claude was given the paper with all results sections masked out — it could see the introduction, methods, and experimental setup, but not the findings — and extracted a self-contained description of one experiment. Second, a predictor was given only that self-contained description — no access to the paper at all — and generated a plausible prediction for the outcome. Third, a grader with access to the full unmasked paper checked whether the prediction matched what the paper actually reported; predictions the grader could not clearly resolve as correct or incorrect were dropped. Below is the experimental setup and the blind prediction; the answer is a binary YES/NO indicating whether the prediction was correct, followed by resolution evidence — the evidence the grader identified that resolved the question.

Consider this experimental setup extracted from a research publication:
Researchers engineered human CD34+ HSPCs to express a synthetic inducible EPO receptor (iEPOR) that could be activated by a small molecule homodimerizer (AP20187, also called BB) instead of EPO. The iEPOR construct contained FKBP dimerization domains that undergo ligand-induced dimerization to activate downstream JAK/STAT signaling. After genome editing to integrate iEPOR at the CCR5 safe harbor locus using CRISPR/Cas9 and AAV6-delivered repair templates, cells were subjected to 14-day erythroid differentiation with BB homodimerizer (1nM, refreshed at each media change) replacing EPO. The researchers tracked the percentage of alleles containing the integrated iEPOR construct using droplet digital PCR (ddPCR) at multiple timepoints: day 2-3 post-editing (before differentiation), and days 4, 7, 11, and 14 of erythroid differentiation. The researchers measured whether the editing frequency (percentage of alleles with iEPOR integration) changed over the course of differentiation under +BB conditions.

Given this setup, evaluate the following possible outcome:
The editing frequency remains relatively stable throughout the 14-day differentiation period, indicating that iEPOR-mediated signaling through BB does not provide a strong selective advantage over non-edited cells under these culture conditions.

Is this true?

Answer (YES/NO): NO